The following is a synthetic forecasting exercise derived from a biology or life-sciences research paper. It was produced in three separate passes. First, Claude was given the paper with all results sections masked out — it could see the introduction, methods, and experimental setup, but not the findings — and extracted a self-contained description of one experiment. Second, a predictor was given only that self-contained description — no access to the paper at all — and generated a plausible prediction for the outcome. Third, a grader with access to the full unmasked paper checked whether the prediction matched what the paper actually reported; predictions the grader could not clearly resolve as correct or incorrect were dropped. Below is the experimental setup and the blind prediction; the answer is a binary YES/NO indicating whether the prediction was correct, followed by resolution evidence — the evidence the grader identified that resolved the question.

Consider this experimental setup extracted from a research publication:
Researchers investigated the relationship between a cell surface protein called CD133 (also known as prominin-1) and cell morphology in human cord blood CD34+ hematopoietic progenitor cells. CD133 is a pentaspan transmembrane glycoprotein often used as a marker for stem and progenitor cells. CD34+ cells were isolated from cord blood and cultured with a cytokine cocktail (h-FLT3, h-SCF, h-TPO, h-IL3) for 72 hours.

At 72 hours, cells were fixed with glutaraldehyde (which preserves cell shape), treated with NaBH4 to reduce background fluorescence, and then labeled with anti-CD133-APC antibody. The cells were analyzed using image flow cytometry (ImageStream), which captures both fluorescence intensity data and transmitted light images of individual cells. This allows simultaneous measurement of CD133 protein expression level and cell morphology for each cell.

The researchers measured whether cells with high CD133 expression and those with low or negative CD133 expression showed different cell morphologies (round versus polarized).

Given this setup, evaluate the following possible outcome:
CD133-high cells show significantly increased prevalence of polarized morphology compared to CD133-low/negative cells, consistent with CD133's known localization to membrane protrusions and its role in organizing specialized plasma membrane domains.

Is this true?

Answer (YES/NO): YES